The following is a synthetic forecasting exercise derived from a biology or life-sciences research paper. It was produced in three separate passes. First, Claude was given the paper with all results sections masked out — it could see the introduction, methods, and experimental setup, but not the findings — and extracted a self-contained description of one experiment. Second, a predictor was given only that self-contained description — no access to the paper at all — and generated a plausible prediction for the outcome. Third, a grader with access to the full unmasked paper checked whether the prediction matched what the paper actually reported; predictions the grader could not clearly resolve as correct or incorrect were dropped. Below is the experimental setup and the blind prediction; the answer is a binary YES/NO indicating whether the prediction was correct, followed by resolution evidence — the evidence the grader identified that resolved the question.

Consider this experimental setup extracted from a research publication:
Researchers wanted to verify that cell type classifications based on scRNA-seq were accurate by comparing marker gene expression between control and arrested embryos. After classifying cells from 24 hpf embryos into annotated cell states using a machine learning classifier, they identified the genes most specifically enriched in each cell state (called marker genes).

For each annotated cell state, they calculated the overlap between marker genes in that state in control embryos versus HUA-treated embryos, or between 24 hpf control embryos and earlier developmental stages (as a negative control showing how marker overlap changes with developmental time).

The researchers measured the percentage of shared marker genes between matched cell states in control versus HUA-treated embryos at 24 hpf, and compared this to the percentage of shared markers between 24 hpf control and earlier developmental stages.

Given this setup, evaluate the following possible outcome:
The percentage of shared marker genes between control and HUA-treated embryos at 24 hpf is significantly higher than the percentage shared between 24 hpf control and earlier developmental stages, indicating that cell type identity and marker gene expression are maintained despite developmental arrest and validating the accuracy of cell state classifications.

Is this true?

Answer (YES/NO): YES